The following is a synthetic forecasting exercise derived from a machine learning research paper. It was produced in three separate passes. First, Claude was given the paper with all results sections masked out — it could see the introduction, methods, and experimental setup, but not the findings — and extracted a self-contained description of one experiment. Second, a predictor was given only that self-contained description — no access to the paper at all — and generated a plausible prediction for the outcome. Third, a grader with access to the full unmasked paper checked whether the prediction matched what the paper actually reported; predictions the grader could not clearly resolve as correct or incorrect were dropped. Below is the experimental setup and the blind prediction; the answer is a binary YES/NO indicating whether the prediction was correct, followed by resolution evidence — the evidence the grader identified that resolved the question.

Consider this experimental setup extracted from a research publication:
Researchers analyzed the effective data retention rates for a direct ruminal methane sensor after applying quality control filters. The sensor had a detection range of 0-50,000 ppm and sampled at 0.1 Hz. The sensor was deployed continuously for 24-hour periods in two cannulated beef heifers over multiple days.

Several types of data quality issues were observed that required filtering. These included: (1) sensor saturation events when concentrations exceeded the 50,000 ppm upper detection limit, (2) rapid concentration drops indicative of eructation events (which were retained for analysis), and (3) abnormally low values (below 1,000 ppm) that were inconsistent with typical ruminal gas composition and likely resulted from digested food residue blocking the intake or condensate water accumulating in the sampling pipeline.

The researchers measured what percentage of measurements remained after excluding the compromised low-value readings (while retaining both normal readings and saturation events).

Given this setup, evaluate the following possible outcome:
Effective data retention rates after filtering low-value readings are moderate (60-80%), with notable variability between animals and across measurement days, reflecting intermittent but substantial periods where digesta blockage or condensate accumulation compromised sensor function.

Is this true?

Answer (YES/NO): NO